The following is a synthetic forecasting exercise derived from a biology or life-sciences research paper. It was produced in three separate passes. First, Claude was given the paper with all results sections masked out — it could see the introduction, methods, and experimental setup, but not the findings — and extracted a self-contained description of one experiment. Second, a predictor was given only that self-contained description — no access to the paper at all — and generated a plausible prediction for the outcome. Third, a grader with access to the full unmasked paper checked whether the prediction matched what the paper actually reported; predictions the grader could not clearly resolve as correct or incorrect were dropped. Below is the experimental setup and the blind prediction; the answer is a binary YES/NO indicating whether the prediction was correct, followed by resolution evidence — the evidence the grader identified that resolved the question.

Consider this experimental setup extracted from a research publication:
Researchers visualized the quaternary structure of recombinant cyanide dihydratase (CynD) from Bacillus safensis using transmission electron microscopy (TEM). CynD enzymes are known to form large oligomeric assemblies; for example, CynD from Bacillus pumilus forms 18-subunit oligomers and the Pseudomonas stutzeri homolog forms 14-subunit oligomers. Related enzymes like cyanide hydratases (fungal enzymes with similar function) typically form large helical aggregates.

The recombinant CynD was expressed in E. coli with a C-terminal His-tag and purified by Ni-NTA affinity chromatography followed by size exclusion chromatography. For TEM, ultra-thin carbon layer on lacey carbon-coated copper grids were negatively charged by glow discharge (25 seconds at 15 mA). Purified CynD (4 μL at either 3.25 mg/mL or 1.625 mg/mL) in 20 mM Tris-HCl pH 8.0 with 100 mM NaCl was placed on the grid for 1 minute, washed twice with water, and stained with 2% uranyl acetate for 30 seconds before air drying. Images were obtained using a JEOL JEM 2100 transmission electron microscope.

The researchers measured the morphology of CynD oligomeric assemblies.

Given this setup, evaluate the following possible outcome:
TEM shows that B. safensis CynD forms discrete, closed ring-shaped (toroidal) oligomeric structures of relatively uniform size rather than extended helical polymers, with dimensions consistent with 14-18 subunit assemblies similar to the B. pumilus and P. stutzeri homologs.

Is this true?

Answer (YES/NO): NO